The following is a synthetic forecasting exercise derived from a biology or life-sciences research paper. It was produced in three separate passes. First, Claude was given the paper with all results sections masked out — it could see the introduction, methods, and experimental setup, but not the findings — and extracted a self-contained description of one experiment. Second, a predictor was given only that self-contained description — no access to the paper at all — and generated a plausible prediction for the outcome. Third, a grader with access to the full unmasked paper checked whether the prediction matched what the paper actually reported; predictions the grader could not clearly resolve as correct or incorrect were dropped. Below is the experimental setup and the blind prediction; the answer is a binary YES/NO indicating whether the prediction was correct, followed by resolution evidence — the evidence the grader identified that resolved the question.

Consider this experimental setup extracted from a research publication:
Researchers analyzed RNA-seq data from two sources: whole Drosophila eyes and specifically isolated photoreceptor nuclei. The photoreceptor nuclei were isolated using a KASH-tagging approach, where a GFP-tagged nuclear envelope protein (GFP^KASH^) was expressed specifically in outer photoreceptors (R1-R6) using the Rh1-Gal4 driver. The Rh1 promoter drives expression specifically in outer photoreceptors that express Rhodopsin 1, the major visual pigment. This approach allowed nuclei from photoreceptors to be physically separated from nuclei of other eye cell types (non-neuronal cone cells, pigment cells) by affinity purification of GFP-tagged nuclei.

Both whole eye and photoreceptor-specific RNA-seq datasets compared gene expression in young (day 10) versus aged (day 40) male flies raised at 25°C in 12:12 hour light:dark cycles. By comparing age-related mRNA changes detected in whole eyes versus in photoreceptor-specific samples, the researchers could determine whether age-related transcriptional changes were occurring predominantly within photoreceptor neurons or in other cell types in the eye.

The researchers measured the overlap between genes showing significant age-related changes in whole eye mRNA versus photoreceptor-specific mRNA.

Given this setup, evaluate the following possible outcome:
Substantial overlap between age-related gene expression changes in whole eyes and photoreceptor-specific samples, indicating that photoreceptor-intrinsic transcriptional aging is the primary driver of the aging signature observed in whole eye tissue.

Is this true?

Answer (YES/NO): NO